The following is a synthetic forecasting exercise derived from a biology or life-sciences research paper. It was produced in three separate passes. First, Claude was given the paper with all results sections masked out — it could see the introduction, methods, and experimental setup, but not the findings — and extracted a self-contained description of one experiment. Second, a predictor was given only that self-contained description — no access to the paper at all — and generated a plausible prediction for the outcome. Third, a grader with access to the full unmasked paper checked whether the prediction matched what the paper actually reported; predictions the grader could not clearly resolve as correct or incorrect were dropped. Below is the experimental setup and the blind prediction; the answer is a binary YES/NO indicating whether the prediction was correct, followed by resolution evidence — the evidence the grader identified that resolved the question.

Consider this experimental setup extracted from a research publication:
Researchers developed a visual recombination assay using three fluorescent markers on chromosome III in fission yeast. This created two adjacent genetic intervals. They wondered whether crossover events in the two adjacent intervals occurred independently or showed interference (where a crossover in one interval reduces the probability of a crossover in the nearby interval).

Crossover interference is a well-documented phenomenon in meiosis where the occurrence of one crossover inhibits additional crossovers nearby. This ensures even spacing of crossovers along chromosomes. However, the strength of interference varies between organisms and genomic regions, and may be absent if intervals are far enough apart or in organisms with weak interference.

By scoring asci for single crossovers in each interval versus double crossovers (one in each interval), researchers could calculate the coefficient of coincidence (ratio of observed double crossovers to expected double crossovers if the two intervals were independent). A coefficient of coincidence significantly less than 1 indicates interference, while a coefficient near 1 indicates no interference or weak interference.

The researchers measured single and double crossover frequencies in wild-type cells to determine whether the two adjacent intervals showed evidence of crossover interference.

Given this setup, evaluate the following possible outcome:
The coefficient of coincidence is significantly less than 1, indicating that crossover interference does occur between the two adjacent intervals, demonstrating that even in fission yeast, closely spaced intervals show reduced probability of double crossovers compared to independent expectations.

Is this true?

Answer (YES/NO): NO